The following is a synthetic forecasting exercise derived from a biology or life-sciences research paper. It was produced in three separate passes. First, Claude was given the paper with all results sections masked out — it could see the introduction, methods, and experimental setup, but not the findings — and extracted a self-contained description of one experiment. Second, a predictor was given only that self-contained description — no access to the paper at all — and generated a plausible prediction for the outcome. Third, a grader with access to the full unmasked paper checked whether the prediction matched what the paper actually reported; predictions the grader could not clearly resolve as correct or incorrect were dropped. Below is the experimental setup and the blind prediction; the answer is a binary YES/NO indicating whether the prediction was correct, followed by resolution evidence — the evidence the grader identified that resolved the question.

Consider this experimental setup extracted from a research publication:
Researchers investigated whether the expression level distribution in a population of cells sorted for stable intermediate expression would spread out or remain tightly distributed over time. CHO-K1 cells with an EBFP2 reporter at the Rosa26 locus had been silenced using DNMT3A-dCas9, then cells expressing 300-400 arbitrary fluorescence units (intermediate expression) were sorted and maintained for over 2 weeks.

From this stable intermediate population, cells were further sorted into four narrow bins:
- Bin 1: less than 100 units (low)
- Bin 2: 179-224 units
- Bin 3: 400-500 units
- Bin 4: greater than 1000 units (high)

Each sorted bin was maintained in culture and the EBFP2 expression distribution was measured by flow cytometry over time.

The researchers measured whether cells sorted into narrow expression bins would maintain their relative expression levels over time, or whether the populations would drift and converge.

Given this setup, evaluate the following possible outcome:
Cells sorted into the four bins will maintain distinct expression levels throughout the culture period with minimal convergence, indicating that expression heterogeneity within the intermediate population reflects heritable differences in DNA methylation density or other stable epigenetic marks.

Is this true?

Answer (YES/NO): YES